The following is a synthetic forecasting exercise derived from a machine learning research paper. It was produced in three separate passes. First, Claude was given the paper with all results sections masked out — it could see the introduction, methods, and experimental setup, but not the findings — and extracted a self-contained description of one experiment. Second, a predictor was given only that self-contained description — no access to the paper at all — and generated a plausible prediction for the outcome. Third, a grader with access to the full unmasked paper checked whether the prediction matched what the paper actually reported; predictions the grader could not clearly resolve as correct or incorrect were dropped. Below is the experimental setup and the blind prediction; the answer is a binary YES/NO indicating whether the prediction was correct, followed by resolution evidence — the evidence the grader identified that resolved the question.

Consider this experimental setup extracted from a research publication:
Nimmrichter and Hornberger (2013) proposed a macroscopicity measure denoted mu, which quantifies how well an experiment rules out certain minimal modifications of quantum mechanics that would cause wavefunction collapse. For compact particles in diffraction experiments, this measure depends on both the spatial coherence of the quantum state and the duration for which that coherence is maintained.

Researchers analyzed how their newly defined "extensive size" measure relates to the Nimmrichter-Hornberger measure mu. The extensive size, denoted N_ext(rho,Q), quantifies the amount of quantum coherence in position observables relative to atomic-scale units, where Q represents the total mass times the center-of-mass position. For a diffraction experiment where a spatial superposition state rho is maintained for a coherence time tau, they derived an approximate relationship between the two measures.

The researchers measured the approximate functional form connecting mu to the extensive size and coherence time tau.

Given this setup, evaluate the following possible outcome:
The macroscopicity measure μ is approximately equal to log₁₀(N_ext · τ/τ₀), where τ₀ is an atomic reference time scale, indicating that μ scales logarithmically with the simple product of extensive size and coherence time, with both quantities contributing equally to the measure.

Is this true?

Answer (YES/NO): NO